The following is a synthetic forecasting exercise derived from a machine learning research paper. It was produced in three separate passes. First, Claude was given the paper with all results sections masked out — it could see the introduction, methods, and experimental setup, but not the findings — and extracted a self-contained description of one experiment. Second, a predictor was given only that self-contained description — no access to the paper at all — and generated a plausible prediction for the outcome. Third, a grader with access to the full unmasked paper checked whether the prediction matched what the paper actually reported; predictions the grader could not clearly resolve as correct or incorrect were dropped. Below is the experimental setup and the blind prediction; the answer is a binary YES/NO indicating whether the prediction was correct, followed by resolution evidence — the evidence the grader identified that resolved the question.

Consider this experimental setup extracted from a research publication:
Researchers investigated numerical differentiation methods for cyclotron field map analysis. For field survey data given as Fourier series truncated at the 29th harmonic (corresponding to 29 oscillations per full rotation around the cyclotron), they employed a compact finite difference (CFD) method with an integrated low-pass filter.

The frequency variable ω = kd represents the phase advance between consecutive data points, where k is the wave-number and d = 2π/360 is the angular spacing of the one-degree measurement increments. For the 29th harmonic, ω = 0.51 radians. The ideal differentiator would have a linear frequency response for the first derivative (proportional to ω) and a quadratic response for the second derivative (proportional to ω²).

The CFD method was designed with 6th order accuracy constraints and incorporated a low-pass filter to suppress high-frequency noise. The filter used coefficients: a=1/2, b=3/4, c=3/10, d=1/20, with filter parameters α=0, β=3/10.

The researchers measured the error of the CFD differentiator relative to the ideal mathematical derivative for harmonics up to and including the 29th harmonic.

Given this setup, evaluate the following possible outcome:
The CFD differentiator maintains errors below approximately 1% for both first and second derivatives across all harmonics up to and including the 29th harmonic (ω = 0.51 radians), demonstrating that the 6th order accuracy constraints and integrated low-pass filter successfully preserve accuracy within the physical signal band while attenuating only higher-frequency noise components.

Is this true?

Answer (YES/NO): NO